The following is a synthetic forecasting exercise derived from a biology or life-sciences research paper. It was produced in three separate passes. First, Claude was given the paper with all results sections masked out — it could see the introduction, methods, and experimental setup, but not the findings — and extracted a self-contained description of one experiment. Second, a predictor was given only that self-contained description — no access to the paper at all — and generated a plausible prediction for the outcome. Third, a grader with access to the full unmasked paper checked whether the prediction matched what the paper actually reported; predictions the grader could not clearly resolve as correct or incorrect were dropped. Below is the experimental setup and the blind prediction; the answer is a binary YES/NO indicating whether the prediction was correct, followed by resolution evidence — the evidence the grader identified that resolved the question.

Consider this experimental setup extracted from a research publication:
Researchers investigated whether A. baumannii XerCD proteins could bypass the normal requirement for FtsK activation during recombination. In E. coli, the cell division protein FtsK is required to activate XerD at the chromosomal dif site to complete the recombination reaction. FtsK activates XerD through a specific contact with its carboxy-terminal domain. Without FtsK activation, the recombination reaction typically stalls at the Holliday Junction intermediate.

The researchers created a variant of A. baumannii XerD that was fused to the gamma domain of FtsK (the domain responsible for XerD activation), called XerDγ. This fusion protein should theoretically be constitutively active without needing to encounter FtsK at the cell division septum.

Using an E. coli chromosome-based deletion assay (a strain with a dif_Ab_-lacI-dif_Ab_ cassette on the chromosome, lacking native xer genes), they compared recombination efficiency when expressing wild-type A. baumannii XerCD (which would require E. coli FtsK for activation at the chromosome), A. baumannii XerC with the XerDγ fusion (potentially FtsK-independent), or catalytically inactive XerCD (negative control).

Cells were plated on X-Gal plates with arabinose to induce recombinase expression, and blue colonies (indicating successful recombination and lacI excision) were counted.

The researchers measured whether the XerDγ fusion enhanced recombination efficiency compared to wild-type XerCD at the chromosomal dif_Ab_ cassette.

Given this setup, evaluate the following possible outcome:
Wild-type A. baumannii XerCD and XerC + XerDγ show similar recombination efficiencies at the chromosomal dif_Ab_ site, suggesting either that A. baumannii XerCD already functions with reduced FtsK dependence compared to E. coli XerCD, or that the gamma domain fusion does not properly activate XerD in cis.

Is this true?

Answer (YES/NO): NO